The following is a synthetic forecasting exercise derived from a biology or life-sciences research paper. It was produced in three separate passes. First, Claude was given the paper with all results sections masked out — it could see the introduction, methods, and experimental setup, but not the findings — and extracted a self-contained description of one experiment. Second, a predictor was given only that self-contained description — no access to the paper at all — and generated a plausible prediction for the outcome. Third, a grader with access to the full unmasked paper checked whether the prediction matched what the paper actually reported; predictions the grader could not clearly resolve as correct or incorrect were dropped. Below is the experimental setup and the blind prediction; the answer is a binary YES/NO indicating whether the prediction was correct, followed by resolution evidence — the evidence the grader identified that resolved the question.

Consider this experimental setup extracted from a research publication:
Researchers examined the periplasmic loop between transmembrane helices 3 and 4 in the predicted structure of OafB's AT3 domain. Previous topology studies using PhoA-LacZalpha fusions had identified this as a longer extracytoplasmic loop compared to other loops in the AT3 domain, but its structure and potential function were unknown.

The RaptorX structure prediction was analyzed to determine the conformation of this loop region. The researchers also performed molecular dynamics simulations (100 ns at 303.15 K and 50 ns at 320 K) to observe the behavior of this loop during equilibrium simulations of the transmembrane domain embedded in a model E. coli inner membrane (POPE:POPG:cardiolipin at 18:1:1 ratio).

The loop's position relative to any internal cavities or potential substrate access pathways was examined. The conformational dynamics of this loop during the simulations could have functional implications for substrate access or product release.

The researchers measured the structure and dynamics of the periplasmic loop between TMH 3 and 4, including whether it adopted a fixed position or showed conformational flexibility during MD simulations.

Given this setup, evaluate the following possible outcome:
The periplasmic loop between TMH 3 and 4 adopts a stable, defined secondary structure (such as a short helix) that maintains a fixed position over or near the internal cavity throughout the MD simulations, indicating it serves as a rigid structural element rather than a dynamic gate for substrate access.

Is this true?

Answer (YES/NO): NO